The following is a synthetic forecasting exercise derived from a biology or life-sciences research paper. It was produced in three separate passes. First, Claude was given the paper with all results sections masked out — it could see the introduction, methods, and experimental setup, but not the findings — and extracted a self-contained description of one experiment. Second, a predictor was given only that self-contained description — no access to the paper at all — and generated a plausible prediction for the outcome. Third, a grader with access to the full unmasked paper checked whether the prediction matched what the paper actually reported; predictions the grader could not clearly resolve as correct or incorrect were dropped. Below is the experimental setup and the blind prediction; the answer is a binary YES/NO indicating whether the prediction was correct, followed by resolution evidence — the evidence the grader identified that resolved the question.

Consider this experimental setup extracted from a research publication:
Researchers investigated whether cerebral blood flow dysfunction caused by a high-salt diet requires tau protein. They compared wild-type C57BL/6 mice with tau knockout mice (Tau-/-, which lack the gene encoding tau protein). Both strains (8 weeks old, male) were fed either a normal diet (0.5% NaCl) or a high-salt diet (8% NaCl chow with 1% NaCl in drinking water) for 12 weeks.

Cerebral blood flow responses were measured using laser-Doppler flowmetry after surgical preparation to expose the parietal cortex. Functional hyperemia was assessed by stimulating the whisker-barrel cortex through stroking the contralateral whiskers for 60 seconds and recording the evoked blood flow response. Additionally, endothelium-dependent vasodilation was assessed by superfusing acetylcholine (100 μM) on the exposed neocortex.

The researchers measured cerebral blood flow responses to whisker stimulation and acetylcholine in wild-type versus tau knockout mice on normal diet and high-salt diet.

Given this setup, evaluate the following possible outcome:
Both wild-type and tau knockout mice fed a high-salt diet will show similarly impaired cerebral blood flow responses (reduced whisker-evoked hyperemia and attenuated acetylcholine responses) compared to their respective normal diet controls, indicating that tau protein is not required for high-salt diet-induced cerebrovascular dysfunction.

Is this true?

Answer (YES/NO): YES